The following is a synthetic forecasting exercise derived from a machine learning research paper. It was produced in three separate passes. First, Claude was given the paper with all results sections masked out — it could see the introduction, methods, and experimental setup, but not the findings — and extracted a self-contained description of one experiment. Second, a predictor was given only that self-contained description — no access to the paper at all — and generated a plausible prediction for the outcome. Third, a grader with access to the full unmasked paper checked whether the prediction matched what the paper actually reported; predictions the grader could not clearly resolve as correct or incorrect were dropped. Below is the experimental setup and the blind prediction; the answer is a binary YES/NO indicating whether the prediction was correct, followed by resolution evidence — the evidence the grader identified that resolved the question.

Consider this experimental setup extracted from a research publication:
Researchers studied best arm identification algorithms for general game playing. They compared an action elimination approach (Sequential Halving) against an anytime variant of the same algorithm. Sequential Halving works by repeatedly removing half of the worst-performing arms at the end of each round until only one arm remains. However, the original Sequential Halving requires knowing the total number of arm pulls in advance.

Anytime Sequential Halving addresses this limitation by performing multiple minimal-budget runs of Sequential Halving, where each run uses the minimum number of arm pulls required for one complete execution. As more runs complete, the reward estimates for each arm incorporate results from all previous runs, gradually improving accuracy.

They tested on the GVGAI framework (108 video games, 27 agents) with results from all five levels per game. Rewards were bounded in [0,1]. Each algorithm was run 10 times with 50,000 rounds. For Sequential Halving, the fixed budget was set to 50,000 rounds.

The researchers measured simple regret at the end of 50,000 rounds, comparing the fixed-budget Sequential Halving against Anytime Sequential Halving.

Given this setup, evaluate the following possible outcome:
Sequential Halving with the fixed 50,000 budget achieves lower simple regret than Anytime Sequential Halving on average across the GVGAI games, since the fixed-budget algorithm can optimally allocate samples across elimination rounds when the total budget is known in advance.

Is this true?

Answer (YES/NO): NO